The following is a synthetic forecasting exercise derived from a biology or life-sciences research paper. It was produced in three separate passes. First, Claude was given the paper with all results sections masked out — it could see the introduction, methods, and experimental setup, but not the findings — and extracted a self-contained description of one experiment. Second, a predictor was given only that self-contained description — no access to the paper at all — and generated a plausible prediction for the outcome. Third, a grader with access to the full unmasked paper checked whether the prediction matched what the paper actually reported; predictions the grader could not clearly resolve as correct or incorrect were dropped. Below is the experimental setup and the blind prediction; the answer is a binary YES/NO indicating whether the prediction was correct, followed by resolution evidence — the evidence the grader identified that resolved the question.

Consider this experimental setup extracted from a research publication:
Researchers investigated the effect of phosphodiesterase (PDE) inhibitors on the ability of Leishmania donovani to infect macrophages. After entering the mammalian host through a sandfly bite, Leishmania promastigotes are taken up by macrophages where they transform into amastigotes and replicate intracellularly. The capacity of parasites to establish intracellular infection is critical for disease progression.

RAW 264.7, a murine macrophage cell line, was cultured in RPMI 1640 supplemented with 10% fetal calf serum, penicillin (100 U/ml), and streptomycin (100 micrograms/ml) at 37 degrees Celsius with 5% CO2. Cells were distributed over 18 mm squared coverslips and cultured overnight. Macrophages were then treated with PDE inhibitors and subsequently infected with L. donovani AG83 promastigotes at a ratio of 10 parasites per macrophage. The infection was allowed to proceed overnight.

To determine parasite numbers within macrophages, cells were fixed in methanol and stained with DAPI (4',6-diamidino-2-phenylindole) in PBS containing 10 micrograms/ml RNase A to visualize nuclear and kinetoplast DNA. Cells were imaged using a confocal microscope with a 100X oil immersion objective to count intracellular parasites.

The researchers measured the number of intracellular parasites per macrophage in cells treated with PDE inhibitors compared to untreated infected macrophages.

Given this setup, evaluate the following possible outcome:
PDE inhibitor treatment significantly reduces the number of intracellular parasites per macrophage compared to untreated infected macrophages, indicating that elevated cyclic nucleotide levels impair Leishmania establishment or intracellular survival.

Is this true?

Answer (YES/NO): YES